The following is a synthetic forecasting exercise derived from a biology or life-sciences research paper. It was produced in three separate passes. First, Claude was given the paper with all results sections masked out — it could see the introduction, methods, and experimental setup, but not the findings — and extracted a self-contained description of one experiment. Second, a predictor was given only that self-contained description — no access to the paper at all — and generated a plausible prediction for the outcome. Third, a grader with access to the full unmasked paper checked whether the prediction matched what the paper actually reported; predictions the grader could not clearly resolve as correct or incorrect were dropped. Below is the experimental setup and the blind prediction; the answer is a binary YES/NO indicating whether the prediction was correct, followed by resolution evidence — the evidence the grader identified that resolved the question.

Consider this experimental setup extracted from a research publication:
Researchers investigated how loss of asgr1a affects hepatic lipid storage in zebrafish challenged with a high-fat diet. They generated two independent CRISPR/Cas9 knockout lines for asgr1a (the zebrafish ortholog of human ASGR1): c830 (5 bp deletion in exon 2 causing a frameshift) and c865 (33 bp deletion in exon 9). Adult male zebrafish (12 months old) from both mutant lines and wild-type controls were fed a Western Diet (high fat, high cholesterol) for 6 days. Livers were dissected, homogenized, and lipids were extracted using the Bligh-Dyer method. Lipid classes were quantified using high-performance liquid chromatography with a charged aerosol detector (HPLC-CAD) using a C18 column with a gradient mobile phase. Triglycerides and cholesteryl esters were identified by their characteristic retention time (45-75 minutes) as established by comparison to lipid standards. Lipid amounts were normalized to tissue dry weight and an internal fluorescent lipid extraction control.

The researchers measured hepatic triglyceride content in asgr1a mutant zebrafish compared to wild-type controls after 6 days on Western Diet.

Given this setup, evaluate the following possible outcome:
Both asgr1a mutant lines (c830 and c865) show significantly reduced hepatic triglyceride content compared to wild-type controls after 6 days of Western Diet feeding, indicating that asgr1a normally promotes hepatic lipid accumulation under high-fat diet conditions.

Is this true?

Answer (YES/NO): YES